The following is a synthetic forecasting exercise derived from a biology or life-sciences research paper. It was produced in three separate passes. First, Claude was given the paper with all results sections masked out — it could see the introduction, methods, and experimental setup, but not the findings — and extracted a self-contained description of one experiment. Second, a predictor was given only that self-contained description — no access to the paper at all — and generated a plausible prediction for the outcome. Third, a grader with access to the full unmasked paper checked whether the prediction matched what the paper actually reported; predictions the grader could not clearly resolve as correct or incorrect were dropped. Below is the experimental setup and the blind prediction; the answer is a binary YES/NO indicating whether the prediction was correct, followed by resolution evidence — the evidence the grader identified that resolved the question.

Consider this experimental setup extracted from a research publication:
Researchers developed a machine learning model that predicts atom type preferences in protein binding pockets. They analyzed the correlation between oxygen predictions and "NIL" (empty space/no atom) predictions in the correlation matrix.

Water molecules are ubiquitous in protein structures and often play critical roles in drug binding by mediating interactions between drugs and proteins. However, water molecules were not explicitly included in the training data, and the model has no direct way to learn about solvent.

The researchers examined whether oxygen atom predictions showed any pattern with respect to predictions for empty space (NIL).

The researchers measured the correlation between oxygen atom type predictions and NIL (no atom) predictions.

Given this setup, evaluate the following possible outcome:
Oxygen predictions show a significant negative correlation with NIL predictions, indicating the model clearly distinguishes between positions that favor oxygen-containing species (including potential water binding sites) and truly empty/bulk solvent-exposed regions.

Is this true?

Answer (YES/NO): NO